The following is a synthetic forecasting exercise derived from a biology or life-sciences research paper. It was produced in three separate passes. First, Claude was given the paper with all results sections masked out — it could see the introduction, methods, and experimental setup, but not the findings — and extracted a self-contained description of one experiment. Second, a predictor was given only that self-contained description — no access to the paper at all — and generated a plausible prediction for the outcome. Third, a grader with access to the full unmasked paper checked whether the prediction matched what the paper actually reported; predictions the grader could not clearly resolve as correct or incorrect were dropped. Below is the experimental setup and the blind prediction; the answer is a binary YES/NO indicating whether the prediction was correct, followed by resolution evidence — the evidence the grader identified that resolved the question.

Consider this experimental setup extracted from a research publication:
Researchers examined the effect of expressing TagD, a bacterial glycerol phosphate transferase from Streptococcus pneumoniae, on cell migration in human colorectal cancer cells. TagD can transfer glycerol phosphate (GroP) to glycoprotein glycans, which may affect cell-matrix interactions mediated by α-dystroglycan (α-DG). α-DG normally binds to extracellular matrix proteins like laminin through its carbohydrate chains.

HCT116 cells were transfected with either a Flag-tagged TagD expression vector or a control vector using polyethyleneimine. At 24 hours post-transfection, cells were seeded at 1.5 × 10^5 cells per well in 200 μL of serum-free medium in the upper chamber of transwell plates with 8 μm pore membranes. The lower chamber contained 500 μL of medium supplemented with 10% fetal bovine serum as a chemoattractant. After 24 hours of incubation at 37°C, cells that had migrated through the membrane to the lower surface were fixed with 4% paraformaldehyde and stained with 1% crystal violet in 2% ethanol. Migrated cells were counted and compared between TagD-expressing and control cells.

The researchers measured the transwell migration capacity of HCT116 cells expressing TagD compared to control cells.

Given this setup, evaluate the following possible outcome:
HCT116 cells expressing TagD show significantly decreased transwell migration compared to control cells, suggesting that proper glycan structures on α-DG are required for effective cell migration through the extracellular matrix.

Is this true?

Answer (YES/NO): NO